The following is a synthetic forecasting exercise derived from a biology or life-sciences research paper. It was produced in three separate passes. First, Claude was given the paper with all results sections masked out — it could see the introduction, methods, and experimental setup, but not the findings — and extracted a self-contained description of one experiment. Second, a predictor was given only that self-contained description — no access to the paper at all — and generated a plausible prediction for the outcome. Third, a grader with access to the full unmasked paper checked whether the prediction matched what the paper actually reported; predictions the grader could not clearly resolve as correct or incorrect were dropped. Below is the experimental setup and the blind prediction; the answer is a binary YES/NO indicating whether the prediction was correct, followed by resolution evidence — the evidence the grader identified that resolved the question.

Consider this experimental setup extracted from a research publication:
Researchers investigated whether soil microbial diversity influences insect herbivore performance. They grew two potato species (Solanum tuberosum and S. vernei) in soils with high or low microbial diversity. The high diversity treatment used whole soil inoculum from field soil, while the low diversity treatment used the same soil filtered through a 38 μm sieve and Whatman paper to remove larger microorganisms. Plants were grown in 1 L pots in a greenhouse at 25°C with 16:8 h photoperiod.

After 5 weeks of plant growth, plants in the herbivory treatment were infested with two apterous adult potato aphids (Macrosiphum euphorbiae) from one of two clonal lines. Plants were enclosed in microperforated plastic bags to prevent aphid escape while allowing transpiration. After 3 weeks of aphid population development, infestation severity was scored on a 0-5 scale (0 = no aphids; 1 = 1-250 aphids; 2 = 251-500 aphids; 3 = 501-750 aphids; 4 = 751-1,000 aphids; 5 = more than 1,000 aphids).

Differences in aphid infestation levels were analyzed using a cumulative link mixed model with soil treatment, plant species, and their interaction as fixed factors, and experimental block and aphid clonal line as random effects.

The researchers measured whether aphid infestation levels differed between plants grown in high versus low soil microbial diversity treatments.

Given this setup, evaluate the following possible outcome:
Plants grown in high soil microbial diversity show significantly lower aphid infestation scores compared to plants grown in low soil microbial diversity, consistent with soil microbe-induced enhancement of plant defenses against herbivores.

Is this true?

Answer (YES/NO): NO